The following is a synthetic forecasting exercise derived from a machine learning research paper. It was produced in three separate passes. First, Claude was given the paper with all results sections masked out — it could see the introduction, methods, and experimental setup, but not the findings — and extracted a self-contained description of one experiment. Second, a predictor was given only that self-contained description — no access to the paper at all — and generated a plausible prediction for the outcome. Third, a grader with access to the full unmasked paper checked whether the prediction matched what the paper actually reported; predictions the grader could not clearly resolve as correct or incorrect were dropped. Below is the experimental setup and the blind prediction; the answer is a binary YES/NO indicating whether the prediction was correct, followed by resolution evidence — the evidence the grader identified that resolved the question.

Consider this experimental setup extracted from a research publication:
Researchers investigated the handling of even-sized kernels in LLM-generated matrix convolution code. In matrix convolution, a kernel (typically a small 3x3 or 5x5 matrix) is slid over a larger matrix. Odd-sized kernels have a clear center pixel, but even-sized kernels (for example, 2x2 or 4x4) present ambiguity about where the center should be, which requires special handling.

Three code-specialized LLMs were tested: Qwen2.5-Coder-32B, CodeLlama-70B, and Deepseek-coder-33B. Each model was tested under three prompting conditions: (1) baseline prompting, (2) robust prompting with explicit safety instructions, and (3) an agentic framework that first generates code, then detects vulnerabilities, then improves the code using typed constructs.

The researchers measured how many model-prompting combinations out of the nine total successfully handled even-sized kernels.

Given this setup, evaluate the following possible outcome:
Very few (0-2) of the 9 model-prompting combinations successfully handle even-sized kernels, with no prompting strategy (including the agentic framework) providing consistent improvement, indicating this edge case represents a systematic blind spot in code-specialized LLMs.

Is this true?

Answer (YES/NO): YES